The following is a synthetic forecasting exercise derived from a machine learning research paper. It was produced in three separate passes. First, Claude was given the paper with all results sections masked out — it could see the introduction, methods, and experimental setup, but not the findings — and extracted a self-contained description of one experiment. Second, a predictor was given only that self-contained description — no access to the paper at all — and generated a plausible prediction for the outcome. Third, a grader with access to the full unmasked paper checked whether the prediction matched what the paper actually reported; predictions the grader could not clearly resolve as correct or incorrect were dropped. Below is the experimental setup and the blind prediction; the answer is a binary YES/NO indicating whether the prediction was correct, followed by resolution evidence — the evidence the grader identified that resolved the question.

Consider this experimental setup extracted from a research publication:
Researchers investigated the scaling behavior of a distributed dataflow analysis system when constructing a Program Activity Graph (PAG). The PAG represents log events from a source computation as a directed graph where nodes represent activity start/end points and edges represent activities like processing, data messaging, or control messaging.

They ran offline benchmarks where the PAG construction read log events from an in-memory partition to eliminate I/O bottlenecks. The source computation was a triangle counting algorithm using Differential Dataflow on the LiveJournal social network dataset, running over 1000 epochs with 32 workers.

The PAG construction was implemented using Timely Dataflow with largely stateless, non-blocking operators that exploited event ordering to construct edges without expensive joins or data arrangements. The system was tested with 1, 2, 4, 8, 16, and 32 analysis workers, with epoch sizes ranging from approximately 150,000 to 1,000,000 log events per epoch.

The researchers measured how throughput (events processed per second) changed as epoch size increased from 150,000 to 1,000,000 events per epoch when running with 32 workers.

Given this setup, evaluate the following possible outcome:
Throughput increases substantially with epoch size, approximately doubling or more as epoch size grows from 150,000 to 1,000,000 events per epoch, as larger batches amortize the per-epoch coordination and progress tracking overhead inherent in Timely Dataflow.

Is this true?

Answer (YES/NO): NO